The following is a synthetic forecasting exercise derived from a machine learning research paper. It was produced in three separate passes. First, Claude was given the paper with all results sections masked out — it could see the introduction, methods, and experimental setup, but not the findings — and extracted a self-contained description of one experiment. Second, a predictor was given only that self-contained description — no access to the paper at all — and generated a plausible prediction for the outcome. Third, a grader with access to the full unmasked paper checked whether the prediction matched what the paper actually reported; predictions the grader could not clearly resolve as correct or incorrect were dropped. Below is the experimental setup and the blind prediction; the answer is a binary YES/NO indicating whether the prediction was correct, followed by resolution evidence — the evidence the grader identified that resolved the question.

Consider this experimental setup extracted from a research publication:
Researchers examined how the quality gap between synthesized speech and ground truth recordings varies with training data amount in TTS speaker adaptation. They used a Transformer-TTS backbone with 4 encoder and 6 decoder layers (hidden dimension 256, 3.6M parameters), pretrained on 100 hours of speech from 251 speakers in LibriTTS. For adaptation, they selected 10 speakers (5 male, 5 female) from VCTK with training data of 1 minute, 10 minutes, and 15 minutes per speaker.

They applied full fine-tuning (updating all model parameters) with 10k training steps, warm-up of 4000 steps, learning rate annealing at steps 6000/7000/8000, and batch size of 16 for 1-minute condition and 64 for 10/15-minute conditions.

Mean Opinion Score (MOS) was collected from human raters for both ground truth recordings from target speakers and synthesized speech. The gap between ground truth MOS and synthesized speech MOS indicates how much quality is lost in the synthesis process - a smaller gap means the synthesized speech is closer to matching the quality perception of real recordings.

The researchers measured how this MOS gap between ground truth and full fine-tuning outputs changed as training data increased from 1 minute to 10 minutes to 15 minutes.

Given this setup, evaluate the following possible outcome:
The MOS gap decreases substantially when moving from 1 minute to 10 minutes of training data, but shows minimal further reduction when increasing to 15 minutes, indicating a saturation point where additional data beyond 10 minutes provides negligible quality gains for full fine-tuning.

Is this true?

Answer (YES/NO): NO